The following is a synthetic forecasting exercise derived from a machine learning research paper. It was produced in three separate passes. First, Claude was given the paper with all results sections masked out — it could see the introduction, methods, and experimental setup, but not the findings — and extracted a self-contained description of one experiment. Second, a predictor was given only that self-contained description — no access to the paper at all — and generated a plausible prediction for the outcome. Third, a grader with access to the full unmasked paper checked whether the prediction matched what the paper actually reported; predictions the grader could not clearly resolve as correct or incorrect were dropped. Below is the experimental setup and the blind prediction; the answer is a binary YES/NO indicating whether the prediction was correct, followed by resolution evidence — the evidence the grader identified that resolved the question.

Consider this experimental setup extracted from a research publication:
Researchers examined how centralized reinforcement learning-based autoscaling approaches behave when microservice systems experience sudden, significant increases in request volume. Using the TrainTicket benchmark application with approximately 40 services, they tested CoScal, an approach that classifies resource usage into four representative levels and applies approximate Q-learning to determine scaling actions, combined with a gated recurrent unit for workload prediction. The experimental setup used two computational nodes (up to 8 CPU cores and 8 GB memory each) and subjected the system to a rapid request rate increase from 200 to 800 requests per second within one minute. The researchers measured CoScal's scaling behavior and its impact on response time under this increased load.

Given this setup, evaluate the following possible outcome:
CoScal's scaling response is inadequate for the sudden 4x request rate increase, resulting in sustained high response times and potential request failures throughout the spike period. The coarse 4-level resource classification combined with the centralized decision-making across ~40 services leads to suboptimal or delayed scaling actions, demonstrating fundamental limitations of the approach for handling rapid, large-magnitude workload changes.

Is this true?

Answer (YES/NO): NO